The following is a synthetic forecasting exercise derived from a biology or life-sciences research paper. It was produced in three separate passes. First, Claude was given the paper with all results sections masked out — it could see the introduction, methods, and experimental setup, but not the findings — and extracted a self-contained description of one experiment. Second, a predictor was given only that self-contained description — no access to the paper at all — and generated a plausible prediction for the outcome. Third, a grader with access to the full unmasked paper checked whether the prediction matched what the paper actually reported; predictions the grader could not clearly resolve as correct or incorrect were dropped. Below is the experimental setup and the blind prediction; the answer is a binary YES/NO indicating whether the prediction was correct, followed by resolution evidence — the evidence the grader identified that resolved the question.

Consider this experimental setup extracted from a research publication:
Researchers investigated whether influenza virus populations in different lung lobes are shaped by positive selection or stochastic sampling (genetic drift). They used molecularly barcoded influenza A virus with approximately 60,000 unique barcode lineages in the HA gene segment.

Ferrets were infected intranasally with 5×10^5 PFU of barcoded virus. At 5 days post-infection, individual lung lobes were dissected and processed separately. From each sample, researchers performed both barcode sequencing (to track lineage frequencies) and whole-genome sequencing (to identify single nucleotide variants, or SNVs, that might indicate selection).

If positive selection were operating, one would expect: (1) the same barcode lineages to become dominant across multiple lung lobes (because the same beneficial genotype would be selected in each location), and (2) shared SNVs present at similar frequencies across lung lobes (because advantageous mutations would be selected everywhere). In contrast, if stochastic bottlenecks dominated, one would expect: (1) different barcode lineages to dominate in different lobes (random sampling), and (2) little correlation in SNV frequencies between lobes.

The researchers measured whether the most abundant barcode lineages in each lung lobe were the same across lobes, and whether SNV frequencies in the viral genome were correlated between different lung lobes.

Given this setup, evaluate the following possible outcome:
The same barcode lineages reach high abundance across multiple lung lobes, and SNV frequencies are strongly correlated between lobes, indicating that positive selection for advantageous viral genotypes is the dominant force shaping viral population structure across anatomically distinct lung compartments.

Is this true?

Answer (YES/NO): NO